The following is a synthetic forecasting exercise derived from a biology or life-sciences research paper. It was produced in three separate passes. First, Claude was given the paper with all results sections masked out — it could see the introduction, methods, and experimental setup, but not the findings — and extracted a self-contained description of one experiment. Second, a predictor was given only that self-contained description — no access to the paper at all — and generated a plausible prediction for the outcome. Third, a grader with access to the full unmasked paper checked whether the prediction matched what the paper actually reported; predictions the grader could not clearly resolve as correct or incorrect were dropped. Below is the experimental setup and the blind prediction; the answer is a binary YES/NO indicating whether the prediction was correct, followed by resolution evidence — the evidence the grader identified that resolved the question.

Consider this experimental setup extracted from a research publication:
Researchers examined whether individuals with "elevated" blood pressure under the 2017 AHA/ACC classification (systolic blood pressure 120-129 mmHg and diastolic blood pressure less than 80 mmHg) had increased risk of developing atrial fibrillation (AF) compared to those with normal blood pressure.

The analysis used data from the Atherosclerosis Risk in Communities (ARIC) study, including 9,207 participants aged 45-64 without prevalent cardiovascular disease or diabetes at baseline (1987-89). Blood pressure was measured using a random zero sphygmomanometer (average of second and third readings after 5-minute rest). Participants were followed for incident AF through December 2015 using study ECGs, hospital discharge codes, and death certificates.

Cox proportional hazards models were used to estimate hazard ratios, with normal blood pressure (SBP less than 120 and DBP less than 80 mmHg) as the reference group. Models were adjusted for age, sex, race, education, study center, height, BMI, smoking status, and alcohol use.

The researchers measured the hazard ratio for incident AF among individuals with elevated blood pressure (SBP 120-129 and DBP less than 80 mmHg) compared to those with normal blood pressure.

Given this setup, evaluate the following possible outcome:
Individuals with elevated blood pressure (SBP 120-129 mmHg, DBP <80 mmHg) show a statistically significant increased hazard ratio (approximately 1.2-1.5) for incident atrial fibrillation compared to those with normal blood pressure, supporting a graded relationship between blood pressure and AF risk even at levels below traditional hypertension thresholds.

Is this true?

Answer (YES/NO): YES